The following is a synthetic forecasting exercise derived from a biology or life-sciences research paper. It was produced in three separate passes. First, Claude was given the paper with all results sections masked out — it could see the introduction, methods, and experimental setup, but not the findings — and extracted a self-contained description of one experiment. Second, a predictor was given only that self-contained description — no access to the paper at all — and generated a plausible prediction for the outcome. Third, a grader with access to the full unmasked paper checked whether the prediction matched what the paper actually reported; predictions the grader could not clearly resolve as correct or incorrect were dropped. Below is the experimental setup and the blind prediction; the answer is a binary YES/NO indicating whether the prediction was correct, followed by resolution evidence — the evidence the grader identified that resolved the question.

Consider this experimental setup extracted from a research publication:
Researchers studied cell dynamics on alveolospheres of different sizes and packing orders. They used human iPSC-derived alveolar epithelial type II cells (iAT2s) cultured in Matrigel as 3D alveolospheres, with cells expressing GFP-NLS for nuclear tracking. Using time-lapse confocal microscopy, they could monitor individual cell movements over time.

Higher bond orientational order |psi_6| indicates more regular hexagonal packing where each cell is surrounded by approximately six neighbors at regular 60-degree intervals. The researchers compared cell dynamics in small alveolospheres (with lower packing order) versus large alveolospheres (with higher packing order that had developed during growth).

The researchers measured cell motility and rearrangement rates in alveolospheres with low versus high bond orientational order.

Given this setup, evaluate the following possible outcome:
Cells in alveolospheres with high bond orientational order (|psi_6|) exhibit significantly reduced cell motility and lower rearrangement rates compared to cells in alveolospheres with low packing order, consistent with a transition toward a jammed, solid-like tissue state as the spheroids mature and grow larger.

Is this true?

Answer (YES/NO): NO